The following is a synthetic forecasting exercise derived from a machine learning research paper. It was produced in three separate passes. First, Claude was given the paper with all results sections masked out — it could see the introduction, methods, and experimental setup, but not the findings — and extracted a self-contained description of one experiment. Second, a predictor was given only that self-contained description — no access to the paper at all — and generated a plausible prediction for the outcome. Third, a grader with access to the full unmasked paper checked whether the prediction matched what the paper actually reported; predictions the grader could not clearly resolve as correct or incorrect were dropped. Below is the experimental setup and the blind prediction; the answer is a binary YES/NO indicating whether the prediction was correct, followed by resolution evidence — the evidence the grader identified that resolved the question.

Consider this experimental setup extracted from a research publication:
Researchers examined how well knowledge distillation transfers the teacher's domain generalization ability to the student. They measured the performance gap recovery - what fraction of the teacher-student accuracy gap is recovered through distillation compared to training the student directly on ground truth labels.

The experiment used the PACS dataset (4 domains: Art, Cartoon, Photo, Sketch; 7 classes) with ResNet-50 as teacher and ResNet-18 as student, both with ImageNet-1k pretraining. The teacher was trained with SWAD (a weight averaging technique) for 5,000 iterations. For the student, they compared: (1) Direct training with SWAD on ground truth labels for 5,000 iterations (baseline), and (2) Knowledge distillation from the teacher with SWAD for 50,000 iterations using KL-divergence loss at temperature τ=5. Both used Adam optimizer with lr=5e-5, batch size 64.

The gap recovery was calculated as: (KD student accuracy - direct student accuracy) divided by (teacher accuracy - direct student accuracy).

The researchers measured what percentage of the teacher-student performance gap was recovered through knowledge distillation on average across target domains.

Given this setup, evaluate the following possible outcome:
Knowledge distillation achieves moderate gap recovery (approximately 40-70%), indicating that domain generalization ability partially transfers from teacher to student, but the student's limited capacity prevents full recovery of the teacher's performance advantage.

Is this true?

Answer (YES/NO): YES